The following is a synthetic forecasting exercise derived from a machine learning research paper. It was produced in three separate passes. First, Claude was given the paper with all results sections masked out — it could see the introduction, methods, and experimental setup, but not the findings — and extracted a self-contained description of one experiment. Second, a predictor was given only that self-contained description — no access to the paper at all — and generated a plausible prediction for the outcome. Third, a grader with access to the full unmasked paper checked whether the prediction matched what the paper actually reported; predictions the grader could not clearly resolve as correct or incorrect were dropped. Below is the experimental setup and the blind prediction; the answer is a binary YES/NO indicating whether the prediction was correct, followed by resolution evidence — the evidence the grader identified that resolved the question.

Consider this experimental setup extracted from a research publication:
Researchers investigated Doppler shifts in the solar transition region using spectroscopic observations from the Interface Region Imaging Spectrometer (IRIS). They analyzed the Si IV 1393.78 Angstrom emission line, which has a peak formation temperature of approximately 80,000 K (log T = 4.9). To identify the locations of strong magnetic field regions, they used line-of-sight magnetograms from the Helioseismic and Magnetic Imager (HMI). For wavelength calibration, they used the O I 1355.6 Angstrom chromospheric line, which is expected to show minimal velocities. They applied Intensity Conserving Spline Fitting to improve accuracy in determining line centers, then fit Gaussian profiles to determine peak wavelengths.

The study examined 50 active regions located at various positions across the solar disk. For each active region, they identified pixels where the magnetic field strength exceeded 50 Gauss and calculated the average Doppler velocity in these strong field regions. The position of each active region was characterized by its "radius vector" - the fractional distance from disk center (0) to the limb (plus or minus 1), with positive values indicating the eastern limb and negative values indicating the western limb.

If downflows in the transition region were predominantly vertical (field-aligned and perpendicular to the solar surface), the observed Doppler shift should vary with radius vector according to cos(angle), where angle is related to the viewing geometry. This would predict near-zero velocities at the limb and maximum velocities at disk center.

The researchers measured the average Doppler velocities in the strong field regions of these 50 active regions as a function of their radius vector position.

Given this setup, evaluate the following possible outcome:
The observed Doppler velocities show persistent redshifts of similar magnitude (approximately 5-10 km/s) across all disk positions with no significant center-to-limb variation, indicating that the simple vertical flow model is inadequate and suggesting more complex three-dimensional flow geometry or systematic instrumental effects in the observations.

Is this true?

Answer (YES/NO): NO